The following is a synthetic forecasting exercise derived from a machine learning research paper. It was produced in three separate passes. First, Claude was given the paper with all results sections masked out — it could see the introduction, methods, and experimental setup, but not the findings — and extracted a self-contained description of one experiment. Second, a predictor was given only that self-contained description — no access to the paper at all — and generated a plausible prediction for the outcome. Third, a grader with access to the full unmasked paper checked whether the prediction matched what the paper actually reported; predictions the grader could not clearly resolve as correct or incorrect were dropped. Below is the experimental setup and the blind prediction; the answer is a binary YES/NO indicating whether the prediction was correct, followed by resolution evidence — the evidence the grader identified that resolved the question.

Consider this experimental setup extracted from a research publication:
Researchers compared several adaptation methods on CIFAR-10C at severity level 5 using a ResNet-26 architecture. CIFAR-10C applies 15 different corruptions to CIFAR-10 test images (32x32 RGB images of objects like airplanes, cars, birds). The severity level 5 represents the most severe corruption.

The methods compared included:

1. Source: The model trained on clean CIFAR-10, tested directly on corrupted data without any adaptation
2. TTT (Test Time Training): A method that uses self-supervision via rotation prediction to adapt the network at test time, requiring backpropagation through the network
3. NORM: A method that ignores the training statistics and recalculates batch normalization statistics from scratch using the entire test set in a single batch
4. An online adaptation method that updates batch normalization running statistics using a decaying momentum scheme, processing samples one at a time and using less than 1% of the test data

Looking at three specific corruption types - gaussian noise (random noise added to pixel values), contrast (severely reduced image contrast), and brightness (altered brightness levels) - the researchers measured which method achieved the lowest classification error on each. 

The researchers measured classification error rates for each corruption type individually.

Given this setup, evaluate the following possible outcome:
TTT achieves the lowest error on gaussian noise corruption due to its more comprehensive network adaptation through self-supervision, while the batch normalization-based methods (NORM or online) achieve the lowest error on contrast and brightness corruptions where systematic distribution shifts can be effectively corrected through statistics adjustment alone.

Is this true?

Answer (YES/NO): NO